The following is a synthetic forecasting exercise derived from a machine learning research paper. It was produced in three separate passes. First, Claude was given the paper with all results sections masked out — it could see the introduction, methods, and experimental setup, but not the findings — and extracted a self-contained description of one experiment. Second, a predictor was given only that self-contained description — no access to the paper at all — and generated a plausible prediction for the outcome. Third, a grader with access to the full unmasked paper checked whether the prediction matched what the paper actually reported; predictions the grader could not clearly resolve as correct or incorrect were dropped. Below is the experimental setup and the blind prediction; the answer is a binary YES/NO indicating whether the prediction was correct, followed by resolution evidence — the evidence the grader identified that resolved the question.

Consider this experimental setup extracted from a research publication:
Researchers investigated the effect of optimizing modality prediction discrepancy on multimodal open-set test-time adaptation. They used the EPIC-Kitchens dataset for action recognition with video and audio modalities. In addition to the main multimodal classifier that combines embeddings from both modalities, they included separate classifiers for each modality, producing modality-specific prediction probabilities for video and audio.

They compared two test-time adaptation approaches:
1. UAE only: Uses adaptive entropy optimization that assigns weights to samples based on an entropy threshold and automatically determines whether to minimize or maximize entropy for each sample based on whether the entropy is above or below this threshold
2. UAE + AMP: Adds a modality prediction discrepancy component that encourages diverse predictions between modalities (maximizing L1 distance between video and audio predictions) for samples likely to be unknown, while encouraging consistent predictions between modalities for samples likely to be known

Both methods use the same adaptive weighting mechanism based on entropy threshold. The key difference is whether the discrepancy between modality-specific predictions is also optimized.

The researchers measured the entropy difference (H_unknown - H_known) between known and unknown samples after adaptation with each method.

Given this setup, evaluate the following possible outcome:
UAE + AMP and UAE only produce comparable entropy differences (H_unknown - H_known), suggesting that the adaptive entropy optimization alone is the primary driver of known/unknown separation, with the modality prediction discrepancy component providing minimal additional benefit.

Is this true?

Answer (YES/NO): NO